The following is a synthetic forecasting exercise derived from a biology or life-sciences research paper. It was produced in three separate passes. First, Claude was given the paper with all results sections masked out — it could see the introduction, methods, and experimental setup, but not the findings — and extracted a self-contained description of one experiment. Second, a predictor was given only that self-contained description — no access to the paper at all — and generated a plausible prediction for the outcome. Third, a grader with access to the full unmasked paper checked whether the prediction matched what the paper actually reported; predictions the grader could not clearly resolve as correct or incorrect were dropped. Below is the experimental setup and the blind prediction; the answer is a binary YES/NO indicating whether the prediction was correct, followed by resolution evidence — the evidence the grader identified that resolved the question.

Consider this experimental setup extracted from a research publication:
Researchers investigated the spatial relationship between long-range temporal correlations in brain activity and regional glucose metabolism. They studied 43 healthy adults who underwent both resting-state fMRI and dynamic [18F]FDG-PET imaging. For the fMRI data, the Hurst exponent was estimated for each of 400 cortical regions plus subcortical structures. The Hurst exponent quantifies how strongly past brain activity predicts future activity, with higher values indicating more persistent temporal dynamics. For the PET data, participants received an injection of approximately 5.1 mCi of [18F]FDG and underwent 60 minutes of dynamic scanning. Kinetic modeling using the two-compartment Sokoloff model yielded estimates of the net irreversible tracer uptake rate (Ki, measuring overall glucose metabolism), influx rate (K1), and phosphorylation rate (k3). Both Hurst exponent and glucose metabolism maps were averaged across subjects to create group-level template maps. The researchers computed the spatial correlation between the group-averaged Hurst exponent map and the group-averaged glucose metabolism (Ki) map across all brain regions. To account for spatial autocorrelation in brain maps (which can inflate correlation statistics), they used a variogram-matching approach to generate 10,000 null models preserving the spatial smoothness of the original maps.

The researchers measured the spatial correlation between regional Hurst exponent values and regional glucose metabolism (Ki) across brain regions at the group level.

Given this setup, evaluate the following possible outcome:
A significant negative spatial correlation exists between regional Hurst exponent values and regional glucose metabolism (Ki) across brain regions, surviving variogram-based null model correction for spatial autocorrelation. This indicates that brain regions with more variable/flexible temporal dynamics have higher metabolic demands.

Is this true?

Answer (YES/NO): NO